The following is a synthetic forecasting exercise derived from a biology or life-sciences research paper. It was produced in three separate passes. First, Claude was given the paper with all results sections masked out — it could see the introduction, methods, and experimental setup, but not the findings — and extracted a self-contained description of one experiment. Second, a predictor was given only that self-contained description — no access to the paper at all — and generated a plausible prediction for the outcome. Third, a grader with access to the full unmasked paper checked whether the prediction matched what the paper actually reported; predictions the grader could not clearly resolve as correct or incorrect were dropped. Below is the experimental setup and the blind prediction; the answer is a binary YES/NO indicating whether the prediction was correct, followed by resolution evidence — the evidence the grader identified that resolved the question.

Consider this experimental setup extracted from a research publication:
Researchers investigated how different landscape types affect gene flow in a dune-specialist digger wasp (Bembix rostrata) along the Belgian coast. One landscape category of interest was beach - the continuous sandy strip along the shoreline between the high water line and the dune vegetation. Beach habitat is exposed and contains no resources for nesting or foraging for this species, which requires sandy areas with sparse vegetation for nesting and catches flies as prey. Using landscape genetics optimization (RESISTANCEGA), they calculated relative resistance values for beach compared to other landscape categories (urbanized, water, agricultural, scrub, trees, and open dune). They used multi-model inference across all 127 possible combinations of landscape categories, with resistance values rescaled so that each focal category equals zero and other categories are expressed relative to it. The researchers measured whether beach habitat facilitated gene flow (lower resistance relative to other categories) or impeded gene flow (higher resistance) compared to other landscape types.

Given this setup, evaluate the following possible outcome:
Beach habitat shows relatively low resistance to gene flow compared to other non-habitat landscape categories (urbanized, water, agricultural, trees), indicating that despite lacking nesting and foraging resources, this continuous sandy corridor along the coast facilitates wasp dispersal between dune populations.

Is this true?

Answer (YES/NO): NO